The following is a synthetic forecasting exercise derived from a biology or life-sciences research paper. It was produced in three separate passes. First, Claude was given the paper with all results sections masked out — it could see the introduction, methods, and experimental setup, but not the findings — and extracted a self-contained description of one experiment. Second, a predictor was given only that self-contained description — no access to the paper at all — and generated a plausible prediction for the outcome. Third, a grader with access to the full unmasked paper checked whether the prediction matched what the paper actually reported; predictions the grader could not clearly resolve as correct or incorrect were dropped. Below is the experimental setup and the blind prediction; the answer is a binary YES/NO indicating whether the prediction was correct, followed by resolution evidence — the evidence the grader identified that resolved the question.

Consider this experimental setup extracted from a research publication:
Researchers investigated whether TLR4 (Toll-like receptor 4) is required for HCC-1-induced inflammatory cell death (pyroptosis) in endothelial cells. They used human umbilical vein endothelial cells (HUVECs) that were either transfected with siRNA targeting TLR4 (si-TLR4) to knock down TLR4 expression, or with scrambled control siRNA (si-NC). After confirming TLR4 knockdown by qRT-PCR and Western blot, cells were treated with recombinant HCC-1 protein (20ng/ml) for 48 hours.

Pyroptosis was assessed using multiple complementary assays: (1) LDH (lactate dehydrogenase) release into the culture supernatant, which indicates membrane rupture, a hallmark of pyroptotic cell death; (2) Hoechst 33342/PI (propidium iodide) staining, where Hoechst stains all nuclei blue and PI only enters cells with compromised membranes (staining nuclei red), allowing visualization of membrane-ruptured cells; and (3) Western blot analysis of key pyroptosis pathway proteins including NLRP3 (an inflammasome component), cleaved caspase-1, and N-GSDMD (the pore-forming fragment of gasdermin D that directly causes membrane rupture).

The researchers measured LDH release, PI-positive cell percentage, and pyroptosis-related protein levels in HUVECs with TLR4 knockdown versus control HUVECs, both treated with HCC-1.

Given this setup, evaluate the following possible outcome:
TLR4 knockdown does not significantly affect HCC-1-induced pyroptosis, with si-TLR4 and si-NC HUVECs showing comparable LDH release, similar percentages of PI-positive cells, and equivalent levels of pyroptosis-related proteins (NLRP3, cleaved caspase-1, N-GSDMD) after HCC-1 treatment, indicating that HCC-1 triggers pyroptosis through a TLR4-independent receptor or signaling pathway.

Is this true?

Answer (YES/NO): NO